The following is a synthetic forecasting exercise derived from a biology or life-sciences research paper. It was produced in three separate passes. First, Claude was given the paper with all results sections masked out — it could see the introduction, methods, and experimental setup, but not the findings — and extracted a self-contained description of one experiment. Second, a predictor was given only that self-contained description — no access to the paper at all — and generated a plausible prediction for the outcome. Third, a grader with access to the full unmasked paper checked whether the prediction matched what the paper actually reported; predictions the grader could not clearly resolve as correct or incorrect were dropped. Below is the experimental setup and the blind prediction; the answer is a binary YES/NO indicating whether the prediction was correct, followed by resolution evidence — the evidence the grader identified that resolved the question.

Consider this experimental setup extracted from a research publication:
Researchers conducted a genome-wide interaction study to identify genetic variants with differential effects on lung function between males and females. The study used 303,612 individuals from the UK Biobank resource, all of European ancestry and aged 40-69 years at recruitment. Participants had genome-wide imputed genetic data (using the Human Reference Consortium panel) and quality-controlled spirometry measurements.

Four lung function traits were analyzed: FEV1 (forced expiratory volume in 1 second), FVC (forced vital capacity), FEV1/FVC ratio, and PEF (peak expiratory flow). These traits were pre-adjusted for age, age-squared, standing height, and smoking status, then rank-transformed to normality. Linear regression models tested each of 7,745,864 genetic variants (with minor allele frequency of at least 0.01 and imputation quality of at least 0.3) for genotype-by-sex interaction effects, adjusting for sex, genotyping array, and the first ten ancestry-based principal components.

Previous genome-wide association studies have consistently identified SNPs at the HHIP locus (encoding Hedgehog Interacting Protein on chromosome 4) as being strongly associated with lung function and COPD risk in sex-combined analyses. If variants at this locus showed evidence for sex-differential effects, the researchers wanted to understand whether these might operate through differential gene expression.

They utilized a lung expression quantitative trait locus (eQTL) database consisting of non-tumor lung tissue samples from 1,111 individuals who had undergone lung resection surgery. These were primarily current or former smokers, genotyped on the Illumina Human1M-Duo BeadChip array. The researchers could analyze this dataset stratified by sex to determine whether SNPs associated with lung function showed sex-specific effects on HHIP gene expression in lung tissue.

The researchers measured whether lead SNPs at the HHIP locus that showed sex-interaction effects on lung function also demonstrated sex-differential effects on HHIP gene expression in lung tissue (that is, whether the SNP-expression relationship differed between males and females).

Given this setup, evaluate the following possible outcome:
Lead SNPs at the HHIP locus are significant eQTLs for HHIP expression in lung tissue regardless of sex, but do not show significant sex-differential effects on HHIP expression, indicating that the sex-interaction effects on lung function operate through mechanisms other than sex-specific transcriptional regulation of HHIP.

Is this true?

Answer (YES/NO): YES